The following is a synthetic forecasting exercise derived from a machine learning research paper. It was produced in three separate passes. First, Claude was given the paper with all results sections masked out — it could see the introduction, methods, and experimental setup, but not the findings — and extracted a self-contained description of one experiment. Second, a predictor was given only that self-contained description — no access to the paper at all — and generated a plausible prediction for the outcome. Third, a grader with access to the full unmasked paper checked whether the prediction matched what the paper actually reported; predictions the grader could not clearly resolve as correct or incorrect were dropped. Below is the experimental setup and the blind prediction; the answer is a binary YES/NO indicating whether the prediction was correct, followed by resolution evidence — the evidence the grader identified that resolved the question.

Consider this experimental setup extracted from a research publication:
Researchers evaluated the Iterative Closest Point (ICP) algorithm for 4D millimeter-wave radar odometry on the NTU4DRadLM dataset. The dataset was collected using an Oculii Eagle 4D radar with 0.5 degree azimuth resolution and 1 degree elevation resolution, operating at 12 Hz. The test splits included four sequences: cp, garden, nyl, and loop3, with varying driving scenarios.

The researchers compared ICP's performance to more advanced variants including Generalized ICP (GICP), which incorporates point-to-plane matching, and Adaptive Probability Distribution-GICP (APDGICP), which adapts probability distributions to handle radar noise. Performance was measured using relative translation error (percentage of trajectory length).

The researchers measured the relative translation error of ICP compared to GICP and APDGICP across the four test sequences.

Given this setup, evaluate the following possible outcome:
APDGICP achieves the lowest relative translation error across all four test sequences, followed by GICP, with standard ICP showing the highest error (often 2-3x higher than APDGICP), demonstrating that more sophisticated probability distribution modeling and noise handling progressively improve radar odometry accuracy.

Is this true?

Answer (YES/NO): NO